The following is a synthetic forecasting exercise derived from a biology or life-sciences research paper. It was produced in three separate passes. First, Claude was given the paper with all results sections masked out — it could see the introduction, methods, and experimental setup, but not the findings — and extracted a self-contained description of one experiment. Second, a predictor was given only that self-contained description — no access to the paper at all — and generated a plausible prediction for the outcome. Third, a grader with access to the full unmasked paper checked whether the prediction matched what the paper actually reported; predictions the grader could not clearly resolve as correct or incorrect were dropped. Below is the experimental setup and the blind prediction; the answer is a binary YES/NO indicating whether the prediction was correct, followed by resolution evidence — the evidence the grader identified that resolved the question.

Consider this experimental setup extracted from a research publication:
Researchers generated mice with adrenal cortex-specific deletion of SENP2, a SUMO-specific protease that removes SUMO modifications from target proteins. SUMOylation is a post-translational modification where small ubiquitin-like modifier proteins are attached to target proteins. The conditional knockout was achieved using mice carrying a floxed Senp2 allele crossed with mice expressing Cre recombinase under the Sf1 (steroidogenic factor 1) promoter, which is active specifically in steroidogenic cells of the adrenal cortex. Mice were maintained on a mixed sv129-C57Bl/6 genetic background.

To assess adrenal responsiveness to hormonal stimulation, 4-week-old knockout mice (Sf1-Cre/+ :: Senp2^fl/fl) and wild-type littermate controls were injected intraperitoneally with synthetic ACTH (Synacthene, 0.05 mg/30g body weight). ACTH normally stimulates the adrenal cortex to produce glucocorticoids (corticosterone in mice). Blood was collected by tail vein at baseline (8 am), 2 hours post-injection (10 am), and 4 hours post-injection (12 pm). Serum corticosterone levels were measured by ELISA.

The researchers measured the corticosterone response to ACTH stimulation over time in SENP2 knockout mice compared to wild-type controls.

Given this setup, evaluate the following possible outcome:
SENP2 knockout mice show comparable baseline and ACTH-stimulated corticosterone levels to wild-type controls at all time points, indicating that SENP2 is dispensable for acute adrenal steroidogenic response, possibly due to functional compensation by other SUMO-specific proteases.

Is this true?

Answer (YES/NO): NO